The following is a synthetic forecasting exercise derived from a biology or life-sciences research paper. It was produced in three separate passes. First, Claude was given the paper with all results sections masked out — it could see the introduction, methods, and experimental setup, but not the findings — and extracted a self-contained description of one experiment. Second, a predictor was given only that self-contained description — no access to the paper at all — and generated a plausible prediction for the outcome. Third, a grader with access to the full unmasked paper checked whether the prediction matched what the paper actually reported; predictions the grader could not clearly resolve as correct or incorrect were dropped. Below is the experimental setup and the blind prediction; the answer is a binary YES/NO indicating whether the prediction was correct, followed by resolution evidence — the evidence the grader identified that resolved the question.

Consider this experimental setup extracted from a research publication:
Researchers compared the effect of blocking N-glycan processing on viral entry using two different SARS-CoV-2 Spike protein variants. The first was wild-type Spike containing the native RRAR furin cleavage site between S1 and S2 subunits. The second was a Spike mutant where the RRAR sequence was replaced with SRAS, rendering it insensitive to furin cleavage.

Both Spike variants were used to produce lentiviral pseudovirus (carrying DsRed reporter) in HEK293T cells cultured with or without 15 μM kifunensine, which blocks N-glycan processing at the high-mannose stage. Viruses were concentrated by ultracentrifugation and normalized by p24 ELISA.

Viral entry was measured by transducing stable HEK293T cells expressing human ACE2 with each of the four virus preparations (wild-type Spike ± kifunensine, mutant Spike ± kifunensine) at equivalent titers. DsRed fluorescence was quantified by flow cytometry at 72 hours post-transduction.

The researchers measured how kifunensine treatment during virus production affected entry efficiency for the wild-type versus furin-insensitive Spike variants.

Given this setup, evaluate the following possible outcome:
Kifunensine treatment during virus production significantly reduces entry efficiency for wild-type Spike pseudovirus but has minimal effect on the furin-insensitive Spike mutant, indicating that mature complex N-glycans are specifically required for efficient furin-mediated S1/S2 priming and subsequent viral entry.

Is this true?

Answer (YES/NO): NO